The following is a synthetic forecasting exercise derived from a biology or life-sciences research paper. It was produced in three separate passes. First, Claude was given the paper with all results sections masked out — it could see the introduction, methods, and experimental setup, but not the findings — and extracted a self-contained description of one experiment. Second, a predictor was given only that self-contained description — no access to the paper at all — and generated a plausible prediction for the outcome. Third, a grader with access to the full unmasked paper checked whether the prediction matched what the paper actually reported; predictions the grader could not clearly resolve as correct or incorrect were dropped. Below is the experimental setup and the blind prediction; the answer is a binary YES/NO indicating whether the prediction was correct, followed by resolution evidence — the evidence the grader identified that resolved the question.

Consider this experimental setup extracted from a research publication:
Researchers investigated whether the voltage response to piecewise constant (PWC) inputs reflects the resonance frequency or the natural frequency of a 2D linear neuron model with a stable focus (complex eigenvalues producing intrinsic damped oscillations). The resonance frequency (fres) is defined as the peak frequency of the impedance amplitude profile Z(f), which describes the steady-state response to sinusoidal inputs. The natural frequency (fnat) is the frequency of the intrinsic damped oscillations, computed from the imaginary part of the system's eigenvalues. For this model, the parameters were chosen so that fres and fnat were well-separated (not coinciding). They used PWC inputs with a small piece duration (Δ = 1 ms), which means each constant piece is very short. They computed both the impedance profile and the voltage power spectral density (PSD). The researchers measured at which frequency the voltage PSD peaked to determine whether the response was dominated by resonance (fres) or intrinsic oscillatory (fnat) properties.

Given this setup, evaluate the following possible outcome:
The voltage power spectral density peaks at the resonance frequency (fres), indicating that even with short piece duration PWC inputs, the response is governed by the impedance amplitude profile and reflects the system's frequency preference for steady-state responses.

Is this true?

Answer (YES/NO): YES